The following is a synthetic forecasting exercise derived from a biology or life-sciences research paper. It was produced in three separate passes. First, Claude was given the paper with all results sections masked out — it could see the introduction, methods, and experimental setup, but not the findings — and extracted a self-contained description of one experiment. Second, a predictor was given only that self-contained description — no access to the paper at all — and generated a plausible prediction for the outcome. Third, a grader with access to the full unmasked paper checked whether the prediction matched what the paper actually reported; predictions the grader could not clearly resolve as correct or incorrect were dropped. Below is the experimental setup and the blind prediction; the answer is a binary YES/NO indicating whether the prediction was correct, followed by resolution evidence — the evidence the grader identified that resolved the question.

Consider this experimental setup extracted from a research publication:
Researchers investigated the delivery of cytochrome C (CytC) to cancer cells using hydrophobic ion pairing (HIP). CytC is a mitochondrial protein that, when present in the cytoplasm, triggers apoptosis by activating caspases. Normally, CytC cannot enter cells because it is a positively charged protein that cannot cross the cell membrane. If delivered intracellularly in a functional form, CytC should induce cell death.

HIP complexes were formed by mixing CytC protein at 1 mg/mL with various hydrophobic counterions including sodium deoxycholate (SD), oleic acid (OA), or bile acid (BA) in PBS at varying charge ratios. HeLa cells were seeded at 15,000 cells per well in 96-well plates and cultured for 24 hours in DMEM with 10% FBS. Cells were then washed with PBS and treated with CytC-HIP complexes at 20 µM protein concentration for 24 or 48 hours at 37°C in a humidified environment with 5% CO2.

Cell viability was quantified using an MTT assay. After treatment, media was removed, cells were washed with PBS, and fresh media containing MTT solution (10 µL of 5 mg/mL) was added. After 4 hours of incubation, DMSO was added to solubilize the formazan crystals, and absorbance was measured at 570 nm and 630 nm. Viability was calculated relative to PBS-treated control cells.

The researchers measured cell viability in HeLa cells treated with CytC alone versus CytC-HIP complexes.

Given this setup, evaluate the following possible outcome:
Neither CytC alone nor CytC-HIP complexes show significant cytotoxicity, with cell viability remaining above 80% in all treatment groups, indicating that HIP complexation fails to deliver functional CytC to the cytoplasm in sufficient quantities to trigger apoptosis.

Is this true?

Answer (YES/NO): NO